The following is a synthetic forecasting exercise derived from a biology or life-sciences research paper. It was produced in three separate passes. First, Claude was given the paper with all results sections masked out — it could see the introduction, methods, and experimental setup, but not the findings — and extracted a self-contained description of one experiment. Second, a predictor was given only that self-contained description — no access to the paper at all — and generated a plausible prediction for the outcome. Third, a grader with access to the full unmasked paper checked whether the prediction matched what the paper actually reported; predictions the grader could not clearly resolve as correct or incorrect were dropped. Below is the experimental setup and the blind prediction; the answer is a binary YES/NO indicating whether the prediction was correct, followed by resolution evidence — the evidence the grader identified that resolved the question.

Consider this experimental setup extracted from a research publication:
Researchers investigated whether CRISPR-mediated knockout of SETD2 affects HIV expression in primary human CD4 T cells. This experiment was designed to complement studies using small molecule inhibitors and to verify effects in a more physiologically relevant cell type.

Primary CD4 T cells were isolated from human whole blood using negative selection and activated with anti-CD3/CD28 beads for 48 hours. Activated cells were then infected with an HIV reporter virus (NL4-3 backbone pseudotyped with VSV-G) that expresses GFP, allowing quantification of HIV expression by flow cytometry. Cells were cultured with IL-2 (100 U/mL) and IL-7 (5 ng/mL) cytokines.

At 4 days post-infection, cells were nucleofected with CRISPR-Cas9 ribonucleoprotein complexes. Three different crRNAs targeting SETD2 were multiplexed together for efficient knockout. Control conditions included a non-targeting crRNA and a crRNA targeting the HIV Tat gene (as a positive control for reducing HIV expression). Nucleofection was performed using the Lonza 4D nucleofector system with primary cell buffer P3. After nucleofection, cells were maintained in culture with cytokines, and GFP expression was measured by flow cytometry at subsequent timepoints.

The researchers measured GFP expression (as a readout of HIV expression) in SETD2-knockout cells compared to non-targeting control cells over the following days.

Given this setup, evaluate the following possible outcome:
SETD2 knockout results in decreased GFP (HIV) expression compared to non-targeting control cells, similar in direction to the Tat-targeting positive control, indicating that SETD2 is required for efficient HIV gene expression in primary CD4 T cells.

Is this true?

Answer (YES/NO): YES